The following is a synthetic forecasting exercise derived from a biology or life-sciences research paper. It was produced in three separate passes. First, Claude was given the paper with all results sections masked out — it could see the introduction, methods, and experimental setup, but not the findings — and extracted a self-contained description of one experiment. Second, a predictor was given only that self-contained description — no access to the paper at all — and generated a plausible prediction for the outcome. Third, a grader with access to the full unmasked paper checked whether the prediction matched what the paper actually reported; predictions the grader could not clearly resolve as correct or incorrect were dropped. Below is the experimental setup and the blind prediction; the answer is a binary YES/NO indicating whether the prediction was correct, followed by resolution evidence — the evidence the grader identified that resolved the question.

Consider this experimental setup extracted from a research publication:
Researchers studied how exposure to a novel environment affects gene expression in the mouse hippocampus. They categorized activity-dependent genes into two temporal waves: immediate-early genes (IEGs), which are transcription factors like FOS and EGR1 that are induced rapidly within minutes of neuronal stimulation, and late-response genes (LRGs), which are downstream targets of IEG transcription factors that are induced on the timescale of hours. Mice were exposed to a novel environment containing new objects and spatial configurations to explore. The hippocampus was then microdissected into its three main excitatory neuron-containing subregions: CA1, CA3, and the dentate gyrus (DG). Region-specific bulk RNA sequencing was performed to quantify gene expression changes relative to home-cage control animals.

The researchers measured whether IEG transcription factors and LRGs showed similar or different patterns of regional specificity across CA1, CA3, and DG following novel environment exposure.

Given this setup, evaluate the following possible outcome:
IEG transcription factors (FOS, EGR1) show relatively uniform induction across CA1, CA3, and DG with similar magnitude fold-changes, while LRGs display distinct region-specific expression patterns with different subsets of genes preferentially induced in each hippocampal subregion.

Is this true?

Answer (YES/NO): YES